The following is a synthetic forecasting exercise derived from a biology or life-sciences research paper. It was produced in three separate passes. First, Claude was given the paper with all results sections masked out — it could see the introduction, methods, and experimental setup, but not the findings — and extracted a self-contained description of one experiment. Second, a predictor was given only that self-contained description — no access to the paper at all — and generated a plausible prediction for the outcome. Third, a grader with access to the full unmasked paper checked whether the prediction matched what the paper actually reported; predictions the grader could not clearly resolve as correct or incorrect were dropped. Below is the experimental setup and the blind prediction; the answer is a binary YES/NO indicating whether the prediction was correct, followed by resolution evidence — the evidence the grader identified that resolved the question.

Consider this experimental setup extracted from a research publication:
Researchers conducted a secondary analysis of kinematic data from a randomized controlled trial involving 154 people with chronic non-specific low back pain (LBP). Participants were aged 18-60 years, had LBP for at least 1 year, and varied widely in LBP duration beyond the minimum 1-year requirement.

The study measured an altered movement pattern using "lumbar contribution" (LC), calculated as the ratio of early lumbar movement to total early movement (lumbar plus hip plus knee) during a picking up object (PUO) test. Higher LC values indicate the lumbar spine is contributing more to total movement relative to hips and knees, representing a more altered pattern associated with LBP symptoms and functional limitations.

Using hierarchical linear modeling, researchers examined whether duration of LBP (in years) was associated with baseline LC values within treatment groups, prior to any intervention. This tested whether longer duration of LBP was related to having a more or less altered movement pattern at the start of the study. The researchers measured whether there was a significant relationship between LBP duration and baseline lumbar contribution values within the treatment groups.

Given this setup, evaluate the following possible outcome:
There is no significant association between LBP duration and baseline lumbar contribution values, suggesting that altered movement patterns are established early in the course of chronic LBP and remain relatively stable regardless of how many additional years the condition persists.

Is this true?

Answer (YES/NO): YES